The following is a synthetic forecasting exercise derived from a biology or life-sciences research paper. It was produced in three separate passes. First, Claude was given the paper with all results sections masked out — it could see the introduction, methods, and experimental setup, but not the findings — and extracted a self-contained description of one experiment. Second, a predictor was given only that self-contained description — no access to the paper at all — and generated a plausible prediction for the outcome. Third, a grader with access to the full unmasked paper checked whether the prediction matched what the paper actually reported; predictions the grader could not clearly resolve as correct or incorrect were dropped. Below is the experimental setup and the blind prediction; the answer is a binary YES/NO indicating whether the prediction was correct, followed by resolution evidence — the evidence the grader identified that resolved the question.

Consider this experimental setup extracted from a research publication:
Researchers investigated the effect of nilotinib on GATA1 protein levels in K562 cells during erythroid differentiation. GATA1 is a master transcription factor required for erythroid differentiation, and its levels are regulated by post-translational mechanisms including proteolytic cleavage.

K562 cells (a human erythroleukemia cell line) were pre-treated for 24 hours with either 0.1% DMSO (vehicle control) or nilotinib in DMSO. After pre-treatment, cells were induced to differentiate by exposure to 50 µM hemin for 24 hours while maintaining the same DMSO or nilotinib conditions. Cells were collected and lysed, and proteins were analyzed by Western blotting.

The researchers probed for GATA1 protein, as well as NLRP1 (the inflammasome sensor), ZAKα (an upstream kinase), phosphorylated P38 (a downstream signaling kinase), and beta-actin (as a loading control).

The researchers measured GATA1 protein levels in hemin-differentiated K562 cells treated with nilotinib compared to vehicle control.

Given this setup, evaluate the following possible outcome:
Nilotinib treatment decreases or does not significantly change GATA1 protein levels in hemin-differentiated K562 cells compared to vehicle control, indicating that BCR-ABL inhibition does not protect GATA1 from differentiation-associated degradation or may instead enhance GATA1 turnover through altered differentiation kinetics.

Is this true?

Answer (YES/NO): NO